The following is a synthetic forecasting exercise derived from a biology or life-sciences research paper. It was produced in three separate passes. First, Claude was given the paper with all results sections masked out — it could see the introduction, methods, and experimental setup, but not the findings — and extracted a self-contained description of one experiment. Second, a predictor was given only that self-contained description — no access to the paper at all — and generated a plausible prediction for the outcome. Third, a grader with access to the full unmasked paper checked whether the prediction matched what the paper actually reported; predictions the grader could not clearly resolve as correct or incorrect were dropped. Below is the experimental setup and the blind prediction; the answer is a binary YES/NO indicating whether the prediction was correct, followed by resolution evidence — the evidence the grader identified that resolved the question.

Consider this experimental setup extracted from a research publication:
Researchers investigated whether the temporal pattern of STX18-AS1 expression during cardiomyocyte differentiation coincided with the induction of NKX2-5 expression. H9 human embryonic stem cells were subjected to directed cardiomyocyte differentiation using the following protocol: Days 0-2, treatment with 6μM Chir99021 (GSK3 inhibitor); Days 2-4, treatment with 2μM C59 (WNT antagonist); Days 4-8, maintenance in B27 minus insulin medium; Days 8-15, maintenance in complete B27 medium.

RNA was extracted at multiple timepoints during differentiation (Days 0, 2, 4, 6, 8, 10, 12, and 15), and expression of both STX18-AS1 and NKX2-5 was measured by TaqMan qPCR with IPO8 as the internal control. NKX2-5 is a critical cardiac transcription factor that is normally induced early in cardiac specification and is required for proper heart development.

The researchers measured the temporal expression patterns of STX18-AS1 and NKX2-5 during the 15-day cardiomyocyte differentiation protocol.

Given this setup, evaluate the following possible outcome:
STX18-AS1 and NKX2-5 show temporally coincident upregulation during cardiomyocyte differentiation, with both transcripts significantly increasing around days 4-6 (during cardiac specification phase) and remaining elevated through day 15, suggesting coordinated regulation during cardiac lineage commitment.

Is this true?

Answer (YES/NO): YES